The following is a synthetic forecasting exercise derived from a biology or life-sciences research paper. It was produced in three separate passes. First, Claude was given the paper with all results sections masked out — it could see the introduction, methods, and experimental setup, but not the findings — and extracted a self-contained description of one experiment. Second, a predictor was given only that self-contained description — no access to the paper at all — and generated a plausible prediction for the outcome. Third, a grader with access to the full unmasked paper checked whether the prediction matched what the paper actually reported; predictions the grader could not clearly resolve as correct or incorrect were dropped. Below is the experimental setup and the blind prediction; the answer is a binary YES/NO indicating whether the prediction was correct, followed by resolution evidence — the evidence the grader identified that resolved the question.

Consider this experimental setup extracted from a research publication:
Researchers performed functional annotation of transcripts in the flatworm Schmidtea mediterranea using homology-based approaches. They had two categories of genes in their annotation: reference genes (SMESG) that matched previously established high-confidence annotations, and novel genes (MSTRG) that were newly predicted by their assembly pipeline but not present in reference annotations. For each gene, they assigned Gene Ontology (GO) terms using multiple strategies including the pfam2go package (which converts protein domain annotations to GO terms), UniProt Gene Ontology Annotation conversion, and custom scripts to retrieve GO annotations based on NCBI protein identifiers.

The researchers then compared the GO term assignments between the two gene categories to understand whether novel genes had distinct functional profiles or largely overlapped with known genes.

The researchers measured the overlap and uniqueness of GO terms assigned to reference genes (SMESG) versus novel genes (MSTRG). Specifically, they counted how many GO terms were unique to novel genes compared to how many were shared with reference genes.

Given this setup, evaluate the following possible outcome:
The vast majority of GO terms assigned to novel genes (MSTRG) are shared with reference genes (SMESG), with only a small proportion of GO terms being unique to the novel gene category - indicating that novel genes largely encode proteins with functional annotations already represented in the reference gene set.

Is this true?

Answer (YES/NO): YES